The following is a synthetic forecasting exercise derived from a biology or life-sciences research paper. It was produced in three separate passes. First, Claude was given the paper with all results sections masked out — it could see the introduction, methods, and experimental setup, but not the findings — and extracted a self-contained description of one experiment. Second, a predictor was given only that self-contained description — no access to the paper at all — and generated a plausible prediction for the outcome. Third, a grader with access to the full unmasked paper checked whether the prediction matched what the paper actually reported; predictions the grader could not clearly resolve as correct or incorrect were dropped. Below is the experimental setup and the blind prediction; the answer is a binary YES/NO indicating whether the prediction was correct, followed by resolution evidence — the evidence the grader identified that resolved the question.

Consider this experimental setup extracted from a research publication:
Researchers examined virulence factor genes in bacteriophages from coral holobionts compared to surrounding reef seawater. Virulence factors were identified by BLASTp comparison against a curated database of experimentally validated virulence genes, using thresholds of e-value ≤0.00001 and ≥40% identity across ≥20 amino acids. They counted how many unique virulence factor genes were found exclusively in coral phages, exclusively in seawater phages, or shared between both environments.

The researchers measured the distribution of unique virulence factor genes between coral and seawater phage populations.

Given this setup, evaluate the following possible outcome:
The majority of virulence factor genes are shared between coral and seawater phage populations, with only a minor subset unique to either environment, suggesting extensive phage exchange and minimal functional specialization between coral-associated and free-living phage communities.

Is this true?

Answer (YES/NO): NO